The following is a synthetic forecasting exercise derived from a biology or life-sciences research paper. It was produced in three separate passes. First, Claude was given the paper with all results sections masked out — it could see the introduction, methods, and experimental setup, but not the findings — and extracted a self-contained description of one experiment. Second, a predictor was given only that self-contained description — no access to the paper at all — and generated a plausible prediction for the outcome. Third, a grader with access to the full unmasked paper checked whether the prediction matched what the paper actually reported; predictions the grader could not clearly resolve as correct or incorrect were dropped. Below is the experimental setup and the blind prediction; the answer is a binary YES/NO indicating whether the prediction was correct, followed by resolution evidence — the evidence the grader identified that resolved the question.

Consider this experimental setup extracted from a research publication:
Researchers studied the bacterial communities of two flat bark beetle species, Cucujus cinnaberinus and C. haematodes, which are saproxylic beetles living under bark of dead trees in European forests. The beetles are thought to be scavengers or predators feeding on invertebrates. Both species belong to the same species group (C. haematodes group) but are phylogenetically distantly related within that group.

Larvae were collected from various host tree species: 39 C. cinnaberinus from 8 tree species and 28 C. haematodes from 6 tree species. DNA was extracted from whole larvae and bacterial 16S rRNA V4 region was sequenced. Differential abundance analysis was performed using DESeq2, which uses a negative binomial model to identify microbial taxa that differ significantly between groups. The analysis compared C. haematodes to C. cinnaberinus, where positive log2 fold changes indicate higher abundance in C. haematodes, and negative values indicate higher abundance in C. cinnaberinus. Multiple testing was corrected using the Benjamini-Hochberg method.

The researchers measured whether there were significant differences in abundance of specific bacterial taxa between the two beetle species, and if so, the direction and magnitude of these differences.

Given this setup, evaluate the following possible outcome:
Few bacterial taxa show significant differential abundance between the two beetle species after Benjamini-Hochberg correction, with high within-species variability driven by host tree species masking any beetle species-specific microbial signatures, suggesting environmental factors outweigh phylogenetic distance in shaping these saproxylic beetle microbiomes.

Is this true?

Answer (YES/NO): NO